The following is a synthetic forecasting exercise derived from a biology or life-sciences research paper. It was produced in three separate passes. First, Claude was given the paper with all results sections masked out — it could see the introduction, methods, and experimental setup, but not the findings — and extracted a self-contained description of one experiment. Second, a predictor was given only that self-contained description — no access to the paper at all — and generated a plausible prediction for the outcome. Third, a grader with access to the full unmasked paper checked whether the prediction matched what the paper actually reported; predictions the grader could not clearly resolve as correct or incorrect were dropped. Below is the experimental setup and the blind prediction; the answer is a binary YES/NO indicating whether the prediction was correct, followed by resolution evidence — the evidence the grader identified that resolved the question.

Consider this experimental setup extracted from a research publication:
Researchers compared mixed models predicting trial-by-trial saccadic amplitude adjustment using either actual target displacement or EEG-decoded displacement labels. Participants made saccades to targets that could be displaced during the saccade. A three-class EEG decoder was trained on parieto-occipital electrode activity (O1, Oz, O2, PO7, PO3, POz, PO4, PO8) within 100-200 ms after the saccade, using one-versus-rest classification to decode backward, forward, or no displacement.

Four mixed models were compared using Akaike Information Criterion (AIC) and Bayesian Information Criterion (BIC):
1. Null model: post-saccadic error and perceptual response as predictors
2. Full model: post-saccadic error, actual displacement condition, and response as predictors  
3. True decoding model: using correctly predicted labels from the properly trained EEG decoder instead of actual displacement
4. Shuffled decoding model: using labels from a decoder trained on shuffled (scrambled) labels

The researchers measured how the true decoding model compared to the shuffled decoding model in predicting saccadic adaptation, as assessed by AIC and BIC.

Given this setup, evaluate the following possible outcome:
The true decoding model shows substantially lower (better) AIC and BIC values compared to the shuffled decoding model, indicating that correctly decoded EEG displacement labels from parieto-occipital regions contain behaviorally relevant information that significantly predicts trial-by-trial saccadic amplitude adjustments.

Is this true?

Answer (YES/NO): YES